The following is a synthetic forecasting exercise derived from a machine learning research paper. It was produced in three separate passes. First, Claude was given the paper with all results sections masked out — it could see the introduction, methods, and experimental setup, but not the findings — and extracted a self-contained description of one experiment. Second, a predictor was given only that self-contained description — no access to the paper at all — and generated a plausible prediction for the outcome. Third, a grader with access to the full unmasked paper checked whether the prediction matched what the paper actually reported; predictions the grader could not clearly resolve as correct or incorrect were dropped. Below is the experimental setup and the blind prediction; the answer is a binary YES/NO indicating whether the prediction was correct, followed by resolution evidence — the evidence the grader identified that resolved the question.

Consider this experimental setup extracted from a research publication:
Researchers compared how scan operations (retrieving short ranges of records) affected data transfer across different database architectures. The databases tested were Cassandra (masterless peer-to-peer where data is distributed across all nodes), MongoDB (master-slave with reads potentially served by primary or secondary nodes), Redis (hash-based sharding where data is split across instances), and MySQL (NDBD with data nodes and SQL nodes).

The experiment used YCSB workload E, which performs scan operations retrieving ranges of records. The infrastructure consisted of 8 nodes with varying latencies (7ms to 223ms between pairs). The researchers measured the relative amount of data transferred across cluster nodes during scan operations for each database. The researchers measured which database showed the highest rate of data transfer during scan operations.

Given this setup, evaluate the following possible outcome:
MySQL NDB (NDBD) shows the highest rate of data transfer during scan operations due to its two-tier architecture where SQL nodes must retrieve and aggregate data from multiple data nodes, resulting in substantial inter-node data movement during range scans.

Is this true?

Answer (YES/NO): NO